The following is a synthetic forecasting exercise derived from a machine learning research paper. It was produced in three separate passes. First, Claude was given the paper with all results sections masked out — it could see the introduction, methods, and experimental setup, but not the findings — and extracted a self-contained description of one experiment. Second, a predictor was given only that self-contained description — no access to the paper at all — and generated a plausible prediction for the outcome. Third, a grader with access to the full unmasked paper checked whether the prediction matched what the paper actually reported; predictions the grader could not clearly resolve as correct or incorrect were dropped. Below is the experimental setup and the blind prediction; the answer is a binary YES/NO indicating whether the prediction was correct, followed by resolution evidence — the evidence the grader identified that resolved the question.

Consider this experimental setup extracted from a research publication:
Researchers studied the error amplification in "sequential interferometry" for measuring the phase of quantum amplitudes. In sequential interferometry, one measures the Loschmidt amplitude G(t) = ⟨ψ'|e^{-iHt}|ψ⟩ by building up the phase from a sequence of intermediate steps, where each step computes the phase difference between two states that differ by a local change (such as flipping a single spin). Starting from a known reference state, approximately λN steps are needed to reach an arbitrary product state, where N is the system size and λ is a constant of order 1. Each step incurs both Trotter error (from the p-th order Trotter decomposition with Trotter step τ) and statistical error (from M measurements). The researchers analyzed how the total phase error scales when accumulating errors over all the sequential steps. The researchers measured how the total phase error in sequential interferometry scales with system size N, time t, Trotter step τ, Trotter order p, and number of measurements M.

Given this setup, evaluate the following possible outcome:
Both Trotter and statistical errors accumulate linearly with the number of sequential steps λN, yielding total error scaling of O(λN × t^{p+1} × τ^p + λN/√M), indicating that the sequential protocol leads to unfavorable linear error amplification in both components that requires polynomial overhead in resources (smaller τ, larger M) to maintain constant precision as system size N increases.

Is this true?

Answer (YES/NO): NO